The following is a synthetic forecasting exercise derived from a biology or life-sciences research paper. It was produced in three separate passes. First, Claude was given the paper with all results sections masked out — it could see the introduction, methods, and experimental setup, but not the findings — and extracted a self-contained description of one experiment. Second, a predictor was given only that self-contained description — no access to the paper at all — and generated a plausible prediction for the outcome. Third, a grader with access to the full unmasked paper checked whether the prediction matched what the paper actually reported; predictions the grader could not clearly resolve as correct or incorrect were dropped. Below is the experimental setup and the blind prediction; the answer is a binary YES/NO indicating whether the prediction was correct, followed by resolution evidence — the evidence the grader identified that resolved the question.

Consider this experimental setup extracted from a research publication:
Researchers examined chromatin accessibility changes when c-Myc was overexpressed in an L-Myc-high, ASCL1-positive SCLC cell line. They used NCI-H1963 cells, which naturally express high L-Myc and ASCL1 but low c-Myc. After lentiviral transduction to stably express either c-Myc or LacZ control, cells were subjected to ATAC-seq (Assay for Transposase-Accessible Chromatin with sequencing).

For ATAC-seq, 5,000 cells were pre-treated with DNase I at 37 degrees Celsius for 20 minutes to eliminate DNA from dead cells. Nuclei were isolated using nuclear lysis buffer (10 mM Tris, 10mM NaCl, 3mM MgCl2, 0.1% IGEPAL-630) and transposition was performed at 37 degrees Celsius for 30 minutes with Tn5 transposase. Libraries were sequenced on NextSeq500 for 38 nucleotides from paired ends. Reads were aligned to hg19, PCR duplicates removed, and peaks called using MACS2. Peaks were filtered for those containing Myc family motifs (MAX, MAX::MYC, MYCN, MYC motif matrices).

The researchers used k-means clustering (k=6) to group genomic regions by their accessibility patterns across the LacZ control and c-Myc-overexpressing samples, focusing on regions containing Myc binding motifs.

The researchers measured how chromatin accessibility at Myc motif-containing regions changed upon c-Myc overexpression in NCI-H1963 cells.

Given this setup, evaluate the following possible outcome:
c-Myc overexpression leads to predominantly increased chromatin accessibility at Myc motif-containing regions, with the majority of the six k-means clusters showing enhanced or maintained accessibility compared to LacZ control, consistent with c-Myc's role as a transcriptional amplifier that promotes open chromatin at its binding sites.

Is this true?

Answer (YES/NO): NO